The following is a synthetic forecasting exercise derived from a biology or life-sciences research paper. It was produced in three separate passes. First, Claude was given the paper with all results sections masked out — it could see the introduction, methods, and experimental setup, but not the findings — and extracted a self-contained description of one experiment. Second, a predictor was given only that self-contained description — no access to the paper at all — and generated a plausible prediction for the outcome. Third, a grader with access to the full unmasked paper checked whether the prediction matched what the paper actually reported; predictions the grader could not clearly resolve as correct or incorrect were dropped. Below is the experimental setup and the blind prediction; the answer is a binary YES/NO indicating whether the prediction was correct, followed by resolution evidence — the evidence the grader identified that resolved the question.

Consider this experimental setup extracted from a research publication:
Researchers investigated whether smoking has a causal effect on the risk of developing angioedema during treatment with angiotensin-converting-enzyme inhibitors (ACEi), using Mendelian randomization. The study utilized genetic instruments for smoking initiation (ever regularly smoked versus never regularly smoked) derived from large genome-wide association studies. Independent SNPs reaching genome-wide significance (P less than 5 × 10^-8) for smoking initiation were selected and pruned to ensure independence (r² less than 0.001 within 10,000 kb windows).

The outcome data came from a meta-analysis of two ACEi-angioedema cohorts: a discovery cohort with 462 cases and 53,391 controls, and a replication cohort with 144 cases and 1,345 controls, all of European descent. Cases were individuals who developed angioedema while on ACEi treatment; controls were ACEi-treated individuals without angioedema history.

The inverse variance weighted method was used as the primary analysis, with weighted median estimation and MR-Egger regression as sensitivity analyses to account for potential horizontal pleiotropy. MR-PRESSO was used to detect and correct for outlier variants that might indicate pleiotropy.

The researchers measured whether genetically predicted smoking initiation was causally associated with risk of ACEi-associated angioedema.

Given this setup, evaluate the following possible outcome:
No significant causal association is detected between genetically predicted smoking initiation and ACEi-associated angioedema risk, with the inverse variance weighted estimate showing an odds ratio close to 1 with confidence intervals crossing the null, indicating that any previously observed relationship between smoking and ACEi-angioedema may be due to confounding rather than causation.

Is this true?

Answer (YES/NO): YES